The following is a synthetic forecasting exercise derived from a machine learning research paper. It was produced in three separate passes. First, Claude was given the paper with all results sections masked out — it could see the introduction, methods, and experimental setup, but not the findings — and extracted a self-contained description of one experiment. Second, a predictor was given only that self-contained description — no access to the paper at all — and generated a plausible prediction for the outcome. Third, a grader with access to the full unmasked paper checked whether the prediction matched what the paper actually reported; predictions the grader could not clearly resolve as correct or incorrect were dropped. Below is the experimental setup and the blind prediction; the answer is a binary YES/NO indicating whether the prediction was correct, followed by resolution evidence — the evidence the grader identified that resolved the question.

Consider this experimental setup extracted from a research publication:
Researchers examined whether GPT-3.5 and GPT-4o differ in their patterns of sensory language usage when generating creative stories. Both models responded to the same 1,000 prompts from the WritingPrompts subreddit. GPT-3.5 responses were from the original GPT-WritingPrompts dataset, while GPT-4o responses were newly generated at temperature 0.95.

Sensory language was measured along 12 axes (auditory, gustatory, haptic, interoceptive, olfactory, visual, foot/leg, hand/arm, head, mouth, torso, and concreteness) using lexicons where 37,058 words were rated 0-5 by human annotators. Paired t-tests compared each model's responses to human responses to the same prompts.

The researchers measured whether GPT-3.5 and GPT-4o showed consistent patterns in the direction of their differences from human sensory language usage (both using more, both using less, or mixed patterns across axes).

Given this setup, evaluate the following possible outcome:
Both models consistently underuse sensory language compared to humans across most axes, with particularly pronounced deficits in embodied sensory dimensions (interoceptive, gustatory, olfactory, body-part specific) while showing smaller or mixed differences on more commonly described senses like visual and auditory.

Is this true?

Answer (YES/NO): NO